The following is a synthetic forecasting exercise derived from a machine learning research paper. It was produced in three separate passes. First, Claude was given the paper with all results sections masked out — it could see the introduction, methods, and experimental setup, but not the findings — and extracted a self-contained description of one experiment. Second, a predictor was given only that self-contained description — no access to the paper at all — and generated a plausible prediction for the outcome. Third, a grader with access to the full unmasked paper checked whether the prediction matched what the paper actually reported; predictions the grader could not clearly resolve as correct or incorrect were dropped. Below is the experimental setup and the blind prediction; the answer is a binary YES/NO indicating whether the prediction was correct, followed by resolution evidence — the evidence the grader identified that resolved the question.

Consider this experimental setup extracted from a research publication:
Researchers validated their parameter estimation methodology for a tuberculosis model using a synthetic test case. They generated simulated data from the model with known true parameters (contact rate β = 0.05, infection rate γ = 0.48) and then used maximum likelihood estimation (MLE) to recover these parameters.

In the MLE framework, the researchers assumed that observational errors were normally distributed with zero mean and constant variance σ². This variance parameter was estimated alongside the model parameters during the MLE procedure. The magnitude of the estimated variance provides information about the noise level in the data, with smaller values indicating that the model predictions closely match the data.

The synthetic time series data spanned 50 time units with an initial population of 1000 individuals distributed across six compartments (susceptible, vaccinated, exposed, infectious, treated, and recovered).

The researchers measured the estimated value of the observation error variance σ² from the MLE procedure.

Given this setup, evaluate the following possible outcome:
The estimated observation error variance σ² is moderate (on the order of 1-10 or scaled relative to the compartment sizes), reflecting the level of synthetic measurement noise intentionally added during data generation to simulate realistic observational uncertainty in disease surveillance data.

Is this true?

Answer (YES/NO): NO